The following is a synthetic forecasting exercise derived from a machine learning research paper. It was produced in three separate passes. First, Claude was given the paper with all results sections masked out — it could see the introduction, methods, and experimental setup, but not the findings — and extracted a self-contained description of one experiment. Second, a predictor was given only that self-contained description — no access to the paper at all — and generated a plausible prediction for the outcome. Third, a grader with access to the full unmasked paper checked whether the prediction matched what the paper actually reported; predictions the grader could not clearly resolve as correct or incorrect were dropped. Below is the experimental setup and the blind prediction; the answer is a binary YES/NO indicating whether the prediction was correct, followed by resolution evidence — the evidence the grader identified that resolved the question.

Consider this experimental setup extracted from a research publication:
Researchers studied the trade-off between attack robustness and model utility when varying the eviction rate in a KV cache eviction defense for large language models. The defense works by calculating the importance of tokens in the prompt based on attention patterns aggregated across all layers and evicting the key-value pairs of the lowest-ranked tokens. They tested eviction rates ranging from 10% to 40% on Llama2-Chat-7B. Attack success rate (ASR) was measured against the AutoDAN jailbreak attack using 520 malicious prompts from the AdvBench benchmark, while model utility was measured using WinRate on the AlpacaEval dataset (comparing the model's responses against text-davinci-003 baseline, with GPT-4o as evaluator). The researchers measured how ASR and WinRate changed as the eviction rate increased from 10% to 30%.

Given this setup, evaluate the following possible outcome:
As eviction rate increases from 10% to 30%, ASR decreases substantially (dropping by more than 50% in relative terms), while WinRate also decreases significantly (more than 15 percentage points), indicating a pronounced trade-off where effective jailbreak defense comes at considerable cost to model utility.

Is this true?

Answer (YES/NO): NO